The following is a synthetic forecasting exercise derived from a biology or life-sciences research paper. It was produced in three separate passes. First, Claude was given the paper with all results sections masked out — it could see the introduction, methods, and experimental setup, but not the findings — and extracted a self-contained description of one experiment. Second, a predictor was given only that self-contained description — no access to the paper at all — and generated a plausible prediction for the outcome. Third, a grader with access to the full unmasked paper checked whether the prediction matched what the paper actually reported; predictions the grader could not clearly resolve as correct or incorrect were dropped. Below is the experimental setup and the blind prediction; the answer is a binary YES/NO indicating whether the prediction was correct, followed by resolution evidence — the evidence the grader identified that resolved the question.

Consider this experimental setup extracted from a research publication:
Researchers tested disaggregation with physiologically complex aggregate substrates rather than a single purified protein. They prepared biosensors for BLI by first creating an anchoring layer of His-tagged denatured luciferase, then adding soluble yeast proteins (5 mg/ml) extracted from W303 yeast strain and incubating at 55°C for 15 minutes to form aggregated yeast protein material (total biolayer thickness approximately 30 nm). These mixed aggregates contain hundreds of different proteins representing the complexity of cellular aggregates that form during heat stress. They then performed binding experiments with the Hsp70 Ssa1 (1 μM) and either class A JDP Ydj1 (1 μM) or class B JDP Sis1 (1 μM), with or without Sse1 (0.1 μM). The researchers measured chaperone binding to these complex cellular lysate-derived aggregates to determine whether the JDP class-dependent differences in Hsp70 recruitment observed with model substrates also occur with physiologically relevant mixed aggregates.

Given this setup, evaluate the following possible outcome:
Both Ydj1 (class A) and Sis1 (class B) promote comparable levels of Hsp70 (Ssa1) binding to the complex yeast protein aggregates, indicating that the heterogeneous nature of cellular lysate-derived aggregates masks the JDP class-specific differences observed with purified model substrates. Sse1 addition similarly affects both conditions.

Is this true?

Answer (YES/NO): NO